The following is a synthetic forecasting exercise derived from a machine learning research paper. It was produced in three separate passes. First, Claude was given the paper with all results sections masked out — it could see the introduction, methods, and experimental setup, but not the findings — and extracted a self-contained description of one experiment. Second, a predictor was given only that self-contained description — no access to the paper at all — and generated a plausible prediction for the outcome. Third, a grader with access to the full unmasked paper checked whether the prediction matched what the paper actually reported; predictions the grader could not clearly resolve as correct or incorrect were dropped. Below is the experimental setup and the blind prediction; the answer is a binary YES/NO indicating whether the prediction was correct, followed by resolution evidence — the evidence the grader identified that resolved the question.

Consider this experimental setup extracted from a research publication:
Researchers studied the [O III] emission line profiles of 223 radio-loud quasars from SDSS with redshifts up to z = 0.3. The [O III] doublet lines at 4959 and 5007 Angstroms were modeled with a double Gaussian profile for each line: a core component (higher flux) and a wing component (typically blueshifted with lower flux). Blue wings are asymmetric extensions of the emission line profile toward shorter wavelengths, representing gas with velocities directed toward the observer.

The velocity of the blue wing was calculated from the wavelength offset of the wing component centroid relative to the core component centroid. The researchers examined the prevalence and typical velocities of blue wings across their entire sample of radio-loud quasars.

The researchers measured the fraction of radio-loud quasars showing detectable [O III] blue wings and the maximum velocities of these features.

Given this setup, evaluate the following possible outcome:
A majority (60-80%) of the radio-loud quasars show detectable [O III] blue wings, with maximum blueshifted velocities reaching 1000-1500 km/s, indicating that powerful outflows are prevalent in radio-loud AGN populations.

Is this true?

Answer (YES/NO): NO